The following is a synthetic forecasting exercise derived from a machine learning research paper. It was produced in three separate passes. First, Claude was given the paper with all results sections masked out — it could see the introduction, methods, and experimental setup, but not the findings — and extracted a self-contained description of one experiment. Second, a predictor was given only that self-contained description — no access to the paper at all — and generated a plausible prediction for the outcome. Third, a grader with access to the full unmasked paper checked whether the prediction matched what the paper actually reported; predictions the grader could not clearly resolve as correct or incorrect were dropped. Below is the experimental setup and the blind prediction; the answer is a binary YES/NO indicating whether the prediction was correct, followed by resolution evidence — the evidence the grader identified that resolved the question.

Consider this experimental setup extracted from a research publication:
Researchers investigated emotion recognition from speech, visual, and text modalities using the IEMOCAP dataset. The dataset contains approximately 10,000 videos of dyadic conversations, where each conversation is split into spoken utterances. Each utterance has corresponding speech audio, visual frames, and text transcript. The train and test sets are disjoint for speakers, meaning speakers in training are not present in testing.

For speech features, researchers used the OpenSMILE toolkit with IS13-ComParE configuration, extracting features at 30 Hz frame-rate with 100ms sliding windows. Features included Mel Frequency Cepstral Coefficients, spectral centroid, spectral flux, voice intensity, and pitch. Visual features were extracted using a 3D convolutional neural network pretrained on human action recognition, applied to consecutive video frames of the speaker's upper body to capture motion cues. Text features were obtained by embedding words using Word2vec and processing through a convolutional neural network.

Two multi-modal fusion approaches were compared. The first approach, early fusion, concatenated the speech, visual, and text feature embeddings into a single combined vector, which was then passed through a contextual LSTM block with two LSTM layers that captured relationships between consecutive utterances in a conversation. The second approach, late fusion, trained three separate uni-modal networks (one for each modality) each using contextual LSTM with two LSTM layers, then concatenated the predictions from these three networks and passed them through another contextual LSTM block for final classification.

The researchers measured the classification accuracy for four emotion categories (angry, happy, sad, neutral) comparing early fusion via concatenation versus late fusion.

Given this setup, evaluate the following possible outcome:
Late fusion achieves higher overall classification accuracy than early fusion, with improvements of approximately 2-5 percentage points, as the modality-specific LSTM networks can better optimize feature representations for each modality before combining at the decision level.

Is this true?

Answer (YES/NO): YES